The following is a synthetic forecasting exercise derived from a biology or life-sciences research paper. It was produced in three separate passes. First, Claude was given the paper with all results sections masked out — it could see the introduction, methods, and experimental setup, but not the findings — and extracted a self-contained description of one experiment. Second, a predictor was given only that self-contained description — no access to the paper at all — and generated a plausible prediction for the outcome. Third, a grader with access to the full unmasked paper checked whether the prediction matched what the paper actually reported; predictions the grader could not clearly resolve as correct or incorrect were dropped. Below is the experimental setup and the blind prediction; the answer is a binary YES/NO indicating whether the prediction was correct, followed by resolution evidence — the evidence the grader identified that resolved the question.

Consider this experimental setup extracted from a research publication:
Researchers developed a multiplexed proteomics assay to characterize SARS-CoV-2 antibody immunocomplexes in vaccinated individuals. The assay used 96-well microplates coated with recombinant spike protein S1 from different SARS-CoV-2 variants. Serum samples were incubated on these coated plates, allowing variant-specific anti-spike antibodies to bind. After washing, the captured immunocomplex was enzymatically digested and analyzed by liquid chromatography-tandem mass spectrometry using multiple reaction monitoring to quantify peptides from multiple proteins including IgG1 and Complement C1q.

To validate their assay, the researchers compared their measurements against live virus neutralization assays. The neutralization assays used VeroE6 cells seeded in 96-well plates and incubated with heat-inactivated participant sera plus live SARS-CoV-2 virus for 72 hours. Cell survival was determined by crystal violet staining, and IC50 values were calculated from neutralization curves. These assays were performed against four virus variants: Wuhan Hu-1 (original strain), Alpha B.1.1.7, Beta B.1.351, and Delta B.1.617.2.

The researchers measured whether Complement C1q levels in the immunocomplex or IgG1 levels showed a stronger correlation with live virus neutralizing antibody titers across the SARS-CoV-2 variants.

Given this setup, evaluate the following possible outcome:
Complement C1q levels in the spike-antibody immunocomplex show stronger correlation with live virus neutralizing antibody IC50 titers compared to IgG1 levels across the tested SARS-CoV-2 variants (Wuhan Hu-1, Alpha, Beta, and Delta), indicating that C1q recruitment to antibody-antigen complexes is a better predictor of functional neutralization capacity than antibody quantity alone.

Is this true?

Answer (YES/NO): YES